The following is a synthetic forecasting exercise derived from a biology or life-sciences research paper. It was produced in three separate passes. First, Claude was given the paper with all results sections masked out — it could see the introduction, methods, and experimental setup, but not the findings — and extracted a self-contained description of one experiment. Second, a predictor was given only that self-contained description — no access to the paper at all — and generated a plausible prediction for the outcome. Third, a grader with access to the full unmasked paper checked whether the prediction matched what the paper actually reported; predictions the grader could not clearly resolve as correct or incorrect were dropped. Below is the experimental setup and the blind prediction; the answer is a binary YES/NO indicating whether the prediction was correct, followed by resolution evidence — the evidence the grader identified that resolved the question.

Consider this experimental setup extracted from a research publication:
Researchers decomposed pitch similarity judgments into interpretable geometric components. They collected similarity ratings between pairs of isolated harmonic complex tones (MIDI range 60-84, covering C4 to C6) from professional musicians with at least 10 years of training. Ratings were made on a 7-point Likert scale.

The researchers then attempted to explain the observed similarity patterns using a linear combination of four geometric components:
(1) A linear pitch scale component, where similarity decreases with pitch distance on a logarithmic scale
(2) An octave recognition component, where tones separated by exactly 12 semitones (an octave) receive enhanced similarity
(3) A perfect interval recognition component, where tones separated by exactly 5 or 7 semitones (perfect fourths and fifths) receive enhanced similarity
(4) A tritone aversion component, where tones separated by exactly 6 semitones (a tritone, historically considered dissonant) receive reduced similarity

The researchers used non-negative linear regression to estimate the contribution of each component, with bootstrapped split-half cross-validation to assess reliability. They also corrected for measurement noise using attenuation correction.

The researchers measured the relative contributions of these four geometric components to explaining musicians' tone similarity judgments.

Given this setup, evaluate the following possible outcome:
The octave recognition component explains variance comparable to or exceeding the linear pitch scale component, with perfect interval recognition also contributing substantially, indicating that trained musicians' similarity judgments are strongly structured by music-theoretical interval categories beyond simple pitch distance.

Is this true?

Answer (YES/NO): NO